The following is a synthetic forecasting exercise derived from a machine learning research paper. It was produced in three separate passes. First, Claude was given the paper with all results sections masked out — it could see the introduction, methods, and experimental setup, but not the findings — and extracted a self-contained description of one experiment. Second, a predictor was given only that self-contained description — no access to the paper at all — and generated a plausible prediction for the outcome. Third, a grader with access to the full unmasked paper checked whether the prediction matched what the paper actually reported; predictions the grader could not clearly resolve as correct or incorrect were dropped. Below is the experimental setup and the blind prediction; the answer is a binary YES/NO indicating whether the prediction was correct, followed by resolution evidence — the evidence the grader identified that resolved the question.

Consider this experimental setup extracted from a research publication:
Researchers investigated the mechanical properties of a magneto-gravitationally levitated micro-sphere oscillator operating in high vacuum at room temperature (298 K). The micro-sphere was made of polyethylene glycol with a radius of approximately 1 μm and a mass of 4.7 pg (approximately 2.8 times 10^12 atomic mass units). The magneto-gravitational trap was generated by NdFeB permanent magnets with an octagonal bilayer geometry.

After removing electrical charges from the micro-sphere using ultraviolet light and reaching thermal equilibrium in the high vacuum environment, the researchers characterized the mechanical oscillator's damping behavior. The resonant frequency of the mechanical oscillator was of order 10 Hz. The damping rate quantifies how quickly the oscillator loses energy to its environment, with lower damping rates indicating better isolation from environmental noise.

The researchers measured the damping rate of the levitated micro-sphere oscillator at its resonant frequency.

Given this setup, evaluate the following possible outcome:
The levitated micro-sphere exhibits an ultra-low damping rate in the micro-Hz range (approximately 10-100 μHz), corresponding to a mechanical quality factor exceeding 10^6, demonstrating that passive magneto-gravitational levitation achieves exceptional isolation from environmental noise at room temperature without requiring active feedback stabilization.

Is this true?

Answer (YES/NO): NO